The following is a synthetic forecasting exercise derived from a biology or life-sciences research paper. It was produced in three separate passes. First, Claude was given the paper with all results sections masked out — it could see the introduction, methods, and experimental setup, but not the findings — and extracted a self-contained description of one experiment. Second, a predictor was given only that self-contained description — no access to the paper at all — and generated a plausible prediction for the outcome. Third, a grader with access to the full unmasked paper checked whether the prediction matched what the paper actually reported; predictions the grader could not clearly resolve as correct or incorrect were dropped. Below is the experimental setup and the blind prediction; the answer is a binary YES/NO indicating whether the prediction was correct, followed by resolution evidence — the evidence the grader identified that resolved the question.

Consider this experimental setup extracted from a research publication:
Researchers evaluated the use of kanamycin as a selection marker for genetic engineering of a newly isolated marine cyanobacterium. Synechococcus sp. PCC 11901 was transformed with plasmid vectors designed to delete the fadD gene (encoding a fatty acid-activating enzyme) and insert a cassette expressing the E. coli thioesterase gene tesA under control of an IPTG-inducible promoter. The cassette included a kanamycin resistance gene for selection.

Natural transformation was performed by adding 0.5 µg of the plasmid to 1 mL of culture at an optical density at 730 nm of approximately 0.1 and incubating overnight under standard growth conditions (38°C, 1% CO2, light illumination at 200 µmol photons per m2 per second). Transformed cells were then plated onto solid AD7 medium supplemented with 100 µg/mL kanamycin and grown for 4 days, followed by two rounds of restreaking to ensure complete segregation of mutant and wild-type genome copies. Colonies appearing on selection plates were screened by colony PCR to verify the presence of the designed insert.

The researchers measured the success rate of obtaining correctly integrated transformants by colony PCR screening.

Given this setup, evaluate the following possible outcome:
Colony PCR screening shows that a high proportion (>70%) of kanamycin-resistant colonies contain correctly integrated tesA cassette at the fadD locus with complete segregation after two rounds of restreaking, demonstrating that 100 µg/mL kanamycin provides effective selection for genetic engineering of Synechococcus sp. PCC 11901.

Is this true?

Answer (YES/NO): NO